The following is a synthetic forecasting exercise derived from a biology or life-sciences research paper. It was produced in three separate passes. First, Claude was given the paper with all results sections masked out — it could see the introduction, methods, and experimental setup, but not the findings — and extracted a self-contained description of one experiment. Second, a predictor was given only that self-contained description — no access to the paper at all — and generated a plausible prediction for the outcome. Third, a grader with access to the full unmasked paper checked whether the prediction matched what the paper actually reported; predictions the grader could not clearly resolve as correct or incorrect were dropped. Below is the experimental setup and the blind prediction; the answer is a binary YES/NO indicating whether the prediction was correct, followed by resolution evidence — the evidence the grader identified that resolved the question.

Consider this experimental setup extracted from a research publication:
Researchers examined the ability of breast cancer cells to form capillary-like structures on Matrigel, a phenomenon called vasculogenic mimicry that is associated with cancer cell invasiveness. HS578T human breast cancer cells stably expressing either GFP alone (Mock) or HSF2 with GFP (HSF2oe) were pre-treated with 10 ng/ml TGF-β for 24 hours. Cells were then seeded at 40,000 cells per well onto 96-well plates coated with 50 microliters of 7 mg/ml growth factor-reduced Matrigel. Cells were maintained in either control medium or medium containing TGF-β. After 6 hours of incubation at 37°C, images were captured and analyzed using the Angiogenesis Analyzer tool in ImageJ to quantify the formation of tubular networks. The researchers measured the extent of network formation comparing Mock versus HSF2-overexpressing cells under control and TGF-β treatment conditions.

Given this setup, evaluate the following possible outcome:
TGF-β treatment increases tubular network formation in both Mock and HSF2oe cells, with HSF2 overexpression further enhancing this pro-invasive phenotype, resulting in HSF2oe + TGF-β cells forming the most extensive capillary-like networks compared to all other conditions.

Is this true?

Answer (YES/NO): NO